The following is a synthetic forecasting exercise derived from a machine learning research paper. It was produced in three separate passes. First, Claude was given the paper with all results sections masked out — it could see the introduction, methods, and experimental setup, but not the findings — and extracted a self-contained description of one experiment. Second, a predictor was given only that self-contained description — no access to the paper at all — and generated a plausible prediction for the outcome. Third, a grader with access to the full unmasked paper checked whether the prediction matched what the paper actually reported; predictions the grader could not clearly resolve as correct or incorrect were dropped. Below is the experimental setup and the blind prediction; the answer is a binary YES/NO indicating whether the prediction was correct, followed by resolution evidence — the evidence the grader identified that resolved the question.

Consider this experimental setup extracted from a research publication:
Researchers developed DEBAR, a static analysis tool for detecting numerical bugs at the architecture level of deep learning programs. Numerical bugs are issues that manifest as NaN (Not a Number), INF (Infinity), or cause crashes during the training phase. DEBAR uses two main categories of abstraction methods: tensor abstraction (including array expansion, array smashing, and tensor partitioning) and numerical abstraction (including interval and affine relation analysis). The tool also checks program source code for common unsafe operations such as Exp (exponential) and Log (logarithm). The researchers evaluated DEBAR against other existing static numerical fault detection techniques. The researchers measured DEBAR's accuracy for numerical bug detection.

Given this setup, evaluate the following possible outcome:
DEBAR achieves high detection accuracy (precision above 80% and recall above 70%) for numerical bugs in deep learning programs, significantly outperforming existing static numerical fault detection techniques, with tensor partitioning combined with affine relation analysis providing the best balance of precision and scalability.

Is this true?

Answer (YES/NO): NO